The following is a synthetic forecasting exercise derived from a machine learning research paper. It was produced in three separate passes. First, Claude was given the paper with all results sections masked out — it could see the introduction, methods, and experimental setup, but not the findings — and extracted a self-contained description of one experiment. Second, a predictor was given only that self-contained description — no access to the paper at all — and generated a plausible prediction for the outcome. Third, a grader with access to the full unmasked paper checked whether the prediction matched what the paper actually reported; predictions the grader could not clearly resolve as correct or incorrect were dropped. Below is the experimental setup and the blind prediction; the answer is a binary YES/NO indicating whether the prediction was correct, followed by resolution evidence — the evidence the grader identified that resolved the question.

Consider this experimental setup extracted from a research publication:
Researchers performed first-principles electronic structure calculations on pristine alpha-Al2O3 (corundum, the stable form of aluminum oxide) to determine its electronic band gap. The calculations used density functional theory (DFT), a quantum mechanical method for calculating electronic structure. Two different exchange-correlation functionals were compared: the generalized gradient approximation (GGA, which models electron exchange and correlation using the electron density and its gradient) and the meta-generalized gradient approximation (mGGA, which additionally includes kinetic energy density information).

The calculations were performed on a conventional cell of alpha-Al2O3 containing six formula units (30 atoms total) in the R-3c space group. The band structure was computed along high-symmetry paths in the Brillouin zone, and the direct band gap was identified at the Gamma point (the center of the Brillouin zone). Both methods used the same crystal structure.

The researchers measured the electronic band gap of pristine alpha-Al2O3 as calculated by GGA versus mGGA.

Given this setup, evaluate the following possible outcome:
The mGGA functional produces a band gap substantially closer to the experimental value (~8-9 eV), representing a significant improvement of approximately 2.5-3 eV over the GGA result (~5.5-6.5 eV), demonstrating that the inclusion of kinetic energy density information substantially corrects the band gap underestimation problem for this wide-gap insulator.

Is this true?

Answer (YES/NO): YES